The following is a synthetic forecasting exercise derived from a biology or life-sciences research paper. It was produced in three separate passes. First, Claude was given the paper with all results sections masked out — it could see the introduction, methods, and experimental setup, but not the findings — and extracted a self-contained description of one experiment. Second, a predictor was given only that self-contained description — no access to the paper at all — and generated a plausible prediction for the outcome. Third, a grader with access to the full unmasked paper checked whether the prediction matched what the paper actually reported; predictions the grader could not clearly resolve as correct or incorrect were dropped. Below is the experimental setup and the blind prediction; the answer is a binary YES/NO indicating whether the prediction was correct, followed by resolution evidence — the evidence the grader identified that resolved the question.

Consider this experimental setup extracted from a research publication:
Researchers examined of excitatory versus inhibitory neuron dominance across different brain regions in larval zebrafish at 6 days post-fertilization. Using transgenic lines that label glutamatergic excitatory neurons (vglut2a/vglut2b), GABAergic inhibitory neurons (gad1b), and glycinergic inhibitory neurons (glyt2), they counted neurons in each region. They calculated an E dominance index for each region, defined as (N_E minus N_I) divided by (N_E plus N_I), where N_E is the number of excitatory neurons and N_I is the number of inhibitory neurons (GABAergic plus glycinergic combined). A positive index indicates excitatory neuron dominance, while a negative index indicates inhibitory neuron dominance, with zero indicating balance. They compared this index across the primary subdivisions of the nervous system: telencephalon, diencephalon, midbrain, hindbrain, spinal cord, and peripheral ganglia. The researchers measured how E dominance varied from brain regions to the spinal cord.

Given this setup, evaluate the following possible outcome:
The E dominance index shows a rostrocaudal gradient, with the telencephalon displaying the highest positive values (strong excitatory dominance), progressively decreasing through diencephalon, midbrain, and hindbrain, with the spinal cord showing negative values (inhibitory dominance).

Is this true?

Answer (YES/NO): NO